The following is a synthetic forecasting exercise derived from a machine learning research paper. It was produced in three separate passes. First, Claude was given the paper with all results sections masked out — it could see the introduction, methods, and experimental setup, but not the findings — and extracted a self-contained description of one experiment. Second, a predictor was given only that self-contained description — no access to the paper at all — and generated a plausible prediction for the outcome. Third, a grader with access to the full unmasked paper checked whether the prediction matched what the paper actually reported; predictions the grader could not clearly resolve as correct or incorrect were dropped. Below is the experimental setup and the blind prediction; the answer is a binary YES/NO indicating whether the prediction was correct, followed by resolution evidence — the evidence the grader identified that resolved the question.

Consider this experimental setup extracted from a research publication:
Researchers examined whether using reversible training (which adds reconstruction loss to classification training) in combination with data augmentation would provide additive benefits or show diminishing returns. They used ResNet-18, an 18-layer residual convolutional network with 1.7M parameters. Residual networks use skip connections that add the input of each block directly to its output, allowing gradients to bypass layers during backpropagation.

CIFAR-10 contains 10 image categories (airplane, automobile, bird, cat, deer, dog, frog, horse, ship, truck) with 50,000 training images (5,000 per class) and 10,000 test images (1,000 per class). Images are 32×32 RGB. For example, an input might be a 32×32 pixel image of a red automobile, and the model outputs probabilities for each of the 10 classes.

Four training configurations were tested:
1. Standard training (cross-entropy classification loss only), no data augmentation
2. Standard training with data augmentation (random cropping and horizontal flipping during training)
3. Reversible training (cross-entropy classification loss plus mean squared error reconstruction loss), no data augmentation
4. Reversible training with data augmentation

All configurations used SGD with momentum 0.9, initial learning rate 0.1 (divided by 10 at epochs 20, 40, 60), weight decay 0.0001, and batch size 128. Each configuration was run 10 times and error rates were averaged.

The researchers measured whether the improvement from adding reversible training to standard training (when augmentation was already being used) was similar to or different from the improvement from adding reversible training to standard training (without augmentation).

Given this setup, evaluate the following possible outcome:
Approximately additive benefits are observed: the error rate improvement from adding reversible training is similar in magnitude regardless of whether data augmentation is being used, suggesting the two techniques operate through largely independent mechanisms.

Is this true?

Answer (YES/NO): NO